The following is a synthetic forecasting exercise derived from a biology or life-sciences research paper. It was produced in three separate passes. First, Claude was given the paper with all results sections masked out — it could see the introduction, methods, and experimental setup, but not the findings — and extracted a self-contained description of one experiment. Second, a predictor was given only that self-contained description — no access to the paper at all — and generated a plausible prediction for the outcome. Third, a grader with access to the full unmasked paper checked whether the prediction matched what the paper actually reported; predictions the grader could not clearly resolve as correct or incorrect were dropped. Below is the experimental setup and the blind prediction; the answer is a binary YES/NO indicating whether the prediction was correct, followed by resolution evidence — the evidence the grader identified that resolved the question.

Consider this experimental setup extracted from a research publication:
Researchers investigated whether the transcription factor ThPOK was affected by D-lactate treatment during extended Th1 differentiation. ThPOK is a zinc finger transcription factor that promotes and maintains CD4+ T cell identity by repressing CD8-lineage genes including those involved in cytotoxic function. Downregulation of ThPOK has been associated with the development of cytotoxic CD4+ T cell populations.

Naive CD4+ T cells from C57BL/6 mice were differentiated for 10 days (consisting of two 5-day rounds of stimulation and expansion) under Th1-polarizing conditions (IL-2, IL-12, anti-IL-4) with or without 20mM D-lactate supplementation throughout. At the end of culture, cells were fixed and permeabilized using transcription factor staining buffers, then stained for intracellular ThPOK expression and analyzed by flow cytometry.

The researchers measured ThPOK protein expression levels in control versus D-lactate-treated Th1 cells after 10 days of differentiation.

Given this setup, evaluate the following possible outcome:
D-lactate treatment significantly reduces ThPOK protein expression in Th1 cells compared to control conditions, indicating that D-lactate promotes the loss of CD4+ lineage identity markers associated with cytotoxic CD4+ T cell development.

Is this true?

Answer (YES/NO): NO